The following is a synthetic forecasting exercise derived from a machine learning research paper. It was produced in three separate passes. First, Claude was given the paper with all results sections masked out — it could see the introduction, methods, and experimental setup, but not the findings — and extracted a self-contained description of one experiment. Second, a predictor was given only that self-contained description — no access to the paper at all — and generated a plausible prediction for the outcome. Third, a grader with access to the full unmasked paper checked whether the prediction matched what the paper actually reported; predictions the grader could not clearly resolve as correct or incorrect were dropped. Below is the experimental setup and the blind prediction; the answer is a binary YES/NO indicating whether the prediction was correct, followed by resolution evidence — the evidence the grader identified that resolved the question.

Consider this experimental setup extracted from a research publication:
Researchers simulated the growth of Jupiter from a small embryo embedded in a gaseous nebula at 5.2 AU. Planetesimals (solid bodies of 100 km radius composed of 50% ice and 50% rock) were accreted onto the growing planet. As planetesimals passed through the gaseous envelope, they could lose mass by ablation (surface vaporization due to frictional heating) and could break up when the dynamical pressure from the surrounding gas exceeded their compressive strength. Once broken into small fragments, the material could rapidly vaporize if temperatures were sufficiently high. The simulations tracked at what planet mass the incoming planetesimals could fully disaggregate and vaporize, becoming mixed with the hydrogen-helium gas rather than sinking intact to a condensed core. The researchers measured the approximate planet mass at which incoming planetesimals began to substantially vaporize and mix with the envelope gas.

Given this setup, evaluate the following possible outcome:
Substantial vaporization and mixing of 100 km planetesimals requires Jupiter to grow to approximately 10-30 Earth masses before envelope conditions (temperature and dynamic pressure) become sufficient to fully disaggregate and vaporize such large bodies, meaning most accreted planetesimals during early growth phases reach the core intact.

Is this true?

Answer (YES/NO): NO